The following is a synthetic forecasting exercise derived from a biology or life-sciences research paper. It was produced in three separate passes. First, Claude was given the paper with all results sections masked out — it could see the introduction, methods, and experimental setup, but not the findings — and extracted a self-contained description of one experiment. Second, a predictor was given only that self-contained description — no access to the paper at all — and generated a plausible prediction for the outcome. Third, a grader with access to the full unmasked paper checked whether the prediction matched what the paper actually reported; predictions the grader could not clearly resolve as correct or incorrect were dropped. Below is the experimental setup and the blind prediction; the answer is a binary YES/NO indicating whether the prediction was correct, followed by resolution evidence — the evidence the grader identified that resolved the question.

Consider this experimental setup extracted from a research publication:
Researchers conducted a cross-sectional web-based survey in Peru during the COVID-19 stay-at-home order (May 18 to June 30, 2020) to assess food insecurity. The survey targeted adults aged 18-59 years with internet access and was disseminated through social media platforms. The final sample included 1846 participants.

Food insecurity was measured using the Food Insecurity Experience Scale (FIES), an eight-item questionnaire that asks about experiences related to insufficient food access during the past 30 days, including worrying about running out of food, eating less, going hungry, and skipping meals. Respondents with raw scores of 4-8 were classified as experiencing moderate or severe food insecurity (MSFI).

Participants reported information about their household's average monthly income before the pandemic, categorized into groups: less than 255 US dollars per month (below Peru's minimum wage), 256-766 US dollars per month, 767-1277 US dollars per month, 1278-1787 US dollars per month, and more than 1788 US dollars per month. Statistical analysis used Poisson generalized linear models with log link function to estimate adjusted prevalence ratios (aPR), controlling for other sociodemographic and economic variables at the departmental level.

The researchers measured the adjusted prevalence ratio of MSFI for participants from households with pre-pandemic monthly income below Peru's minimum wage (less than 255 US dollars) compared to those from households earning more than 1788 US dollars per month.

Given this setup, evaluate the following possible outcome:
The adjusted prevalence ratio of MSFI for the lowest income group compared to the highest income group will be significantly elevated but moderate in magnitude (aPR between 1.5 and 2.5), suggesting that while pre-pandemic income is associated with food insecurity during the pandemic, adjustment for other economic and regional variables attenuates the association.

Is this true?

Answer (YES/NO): NO